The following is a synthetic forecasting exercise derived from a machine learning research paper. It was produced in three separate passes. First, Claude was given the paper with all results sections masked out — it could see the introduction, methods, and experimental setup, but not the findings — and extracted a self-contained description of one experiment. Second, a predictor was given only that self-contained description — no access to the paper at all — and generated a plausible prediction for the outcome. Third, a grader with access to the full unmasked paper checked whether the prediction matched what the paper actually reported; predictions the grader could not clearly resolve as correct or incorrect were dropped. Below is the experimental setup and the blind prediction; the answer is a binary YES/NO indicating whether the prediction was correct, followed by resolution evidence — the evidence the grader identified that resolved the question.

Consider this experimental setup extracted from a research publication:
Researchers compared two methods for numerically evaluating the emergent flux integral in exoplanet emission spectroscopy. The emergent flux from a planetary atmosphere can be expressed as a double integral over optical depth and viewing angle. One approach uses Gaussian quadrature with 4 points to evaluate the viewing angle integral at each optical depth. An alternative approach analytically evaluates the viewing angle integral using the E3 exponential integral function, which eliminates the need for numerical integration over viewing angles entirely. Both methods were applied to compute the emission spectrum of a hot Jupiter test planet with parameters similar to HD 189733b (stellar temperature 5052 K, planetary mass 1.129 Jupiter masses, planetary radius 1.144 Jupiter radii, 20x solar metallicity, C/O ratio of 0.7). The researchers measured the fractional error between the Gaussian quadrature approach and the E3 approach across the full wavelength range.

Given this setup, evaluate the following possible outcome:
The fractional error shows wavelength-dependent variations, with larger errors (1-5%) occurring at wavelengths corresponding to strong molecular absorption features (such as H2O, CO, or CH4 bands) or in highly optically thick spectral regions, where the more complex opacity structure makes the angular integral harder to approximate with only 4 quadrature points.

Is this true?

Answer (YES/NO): NO